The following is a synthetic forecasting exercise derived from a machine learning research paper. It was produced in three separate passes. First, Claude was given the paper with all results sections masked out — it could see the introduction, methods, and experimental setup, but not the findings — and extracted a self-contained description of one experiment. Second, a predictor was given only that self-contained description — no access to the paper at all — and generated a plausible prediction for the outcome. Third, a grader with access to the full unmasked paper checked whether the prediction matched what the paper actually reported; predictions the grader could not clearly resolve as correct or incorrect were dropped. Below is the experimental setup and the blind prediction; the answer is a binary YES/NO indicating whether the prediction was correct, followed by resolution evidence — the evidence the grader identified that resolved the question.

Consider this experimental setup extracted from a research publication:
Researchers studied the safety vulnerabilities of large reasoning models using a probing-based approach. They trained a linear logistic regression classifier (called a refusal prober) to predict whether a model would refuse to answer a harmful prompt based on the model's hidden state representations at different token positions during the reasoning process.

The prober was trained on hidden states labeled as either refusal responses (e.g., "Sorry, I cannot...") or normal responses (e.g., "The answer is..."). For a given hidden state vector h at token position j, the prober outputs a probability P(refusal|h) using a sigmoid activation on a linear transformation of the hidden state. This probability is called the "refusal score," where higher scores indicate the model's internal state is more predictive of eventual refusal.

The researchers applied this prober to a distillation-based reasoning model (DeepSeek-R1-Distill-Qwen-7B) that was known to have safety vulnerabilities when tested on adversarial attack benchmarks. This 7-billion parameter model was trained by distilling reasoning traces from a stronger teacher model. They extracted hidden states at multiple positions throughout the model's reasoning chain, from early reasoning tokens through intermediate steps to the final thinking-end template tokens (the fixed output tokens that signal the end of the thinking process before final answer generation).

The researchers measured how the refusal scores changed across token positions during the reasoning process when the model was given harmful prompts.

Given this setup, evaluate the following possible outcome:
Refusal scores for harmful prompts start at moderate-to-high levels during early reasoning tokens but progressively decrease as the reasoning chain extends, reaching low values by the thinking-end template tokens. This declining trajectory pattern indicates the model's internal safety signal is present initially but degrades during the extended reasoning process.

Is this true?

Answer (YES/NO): NO